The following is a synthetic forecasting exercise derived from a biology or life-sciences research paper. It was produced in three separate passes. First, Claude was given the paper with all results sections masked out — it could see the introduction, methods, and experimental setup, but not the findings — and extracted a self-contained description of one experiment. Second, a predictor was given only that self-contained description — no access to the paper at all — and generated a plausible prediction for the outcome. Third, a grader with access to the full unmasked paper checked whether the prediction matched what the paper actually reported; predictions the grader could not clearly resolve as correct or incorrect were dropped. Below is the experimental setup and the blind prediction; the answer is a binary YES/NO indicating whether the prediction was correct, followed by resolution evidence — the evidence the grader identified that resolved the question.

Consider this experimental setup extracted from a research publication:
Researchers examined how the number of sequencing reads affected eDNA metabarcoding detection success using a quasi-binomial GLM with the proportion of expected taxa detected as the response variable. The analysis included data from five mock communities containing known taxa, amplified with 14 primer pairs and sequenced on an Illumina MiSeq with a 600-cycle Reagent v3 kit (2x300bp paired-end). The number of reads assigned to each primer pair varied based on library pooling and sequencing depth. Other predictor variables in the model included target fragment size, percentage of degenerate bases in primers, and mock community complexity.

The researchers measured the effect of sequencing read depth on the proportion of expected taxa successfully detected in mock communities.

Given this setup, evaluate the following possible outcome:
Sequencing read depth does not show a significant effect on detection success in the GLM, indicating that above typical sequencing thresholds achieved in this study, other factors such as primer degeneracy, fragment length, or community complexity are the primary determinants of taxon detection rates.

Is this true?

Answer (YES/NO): NO